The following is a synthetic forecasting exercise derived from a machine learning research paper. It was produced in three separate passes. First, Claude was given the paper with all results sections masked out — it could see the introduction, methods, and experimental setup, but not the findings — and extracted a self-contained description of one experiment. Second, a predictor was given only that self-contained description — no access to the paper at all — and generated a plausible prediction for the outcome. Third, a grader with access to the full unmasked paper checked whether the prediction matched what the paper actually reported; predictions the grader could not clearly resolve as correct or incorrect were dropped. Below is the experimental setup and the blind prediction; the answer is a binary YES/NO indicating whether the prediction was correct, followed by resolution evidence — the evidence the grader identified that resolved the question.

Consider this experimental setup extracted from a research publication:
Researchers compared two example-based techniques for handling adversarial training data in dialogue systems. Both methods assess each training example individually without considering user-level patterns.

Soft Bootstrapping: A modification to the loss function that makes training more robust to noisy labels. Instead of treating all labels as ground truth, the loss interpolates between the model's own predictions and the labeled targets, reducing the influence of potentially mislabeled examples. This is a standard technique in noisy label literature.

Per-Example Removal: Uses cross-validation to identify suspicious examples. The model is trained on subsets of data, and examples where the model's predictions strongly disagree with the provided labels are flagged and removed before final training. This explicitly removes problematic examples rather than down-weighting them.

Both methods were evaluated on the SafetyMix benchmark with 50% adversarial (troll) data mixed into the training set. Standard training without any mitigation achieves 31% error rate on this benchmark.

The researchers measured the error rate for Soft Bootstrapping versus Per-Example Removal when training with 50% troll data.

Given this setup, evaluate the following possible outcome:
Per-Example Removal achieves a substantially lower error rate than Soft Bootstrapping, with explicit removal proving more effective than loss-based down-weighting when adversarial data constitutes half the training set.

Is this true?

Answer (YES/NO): YES